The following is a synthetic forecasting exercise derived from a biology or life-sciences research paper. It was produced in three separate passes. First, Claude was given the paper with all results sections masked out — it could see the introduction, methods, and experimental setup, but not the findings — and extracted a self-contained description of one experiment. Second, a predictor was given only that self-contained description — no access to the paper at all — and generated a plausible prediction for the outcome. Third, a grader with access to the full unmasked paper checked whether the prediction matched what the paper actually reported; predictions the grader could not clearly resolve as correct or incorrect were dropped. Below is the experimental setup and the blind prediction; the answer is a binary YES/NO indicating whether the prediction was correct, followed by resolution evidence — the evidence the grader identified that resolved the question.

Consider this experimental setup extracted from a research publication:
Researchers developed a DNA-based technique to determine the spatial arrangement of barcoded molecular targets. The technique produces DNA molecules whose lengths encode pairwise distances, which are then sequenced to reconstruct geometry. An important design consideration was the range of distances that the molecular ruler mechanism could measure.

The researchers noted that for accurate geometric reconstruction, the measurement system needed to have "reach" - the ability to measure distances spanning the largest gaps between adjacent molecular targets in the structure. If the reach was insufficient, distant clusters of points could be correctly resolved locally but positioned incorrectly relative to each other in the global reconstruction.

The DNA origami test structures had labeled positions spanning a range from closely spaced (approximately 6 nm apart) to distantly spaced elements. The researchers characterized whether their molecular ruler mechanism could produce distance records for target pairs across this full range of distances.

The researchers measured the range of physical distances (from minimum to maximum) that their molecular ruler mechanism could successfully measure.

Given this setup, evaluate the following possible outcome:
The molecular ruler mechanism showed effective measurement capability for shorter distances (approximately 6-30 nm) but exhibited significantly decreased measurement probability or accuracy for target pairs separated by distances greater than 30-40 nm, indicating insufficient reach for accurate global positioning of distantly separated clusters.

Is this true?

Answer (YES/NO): NO